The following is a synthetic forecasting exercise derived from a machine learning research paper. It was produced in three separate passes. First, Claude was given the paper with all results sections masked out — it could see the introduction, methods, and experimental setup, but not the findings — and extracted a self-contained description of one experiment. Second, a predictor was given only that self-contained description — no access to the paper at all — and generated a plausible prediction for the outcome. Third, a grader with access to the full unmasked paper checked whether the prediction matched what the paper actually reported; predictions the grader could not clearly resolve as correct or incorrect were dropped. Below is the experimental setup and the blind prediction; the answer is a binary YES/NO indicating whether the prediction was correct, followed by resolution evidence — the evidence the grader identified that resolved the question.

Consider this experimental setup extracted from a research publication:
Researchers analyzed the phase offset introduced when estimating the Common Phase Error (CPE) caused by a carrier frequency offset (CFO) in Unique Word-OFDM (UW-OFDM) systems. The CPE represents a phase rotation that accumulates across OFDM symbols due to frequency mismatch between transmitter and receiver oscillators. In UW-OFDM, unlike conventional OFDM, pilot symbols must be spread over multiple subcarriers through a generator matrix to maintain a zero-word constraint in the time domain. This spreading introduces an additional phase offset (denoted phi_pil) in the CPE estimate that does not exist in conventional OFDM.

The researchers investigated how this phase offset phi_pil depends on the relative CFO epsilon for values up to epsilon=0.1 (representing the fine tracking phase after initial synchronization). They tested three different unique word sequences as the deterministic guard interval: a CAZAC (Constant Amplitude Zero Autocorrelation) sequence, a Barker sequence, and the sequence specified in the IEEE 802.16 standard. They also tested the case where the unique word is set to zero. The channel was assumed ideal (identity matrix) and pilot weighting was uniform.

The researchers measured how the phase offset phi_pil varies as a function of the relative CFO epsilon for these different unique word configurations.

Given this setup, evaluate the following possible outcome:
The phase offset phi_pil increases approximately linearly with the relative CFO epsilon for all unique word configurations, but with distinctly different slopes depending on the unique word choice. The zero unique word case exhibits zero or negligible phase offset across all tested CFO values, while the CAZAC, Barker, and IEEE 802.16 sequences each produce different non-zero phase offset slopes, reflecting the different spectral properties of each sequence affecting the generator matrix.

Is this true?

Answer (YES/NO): NO